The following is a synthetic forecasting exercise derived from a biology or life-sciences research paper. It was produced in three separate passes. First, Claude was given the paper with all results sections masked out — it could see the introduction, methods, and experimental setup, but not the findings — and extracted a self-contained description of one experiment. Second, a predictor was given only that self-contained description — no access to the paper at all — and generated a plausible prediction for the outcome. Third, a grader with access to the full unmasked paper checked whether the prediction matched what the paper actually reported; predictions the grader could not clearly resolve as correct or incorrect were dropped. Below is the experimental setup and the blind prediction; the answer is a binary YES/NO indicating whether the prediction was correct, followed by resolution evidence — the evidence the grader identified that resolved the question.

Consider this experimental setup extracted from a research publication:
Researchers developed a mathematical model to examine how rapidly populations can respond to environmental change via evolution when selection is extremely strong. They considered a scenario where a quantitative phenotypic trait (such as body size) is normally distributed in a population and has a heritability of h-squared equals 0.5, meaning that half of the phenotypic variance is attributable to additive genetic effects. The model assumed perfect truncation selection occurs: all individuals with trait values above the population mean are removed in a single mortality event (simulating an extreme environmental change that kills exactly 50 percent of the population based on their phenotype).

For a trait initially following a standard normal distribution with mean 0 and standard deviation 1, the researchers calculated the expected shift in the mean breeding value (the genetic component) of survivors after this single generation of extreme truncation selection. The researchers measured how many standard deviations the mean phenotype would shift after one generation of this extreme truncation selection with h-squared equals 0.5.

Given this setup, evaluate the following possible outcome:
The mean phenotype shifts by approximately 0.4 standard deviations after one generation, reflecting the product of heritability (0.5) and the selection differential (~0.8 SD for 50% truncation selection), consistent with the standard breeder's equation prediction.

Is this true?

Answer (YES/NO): NO